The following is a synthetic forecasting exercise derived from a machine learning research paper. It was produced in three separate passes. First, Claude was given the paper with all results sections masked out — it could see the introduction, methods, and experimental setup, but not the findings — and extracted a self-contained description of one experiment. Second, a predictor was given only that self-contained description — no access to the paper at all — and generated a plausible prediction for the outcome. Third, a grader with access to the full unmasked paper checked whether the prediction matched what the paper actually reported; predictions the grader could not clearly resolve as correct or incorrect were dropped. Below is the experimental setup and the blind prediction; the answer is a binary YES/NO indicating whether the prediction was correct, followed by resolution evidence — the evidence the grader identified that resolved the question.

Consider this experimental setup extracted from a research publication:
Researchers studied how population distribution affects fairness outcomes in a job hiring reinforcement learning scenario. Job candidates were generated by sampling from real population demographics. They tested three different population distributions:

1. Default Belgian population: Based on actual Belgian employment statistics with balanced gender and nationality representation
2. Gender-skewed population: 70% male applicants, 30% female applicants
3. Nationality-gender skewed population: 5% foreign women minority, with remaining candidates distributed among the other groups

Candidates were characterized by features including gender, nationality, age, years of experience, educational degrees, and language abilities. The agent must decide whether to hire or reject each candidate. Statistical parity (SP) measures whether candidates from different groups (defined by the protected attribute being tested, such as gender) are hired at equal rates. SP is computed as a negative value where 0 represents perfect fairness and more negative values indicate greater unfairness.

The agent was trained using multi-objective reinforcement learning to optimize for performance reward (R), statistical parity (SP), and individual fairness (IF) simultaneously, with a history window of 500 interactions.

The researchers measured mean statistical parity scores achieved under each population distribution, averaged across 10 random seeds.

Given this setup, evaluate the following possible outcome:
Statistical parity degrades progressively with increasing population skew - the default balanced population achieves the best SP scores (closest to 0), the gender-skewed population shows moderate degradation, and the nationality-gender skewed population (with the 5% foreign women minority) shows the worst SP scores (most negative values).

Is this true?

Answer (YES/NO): YES